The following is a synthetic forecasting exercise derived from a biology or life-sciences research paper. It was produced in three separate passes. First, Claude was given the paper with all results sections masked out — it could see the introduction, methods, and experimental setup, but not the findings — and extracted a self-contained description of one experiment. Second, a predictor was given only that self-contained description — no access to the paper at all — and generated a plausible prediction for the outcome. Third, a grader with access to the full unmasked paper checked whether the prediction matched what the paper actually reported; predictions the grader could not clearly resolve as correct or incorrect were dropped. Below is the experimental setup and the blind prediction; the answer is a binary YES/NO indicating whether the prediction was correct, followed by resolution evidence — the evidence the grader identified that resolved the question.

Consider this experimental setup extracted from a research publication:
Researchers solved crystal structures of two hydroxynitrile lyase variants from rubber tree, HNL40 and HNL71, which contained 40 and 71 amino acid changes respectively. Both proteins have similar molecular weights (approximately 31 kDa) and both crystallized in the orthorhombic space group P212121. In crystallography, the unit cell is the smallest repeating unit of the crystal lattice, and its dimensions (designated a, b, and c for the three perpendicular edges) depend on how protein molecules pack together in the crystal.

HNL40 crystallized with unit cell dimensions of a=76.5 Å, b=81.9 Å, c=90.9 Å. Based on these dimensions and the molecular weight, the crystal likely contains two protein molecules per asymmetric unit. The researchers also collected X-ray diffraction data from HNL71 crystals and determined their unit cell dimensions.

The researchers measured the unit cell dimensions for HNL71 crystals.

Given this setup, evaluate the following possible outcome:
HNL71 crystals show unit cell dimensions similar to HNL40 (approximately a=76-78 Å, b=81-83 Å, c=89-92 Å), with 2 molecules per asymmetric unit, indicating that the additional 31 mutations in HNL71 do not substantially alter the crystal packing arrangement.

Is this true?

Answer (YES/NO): NO